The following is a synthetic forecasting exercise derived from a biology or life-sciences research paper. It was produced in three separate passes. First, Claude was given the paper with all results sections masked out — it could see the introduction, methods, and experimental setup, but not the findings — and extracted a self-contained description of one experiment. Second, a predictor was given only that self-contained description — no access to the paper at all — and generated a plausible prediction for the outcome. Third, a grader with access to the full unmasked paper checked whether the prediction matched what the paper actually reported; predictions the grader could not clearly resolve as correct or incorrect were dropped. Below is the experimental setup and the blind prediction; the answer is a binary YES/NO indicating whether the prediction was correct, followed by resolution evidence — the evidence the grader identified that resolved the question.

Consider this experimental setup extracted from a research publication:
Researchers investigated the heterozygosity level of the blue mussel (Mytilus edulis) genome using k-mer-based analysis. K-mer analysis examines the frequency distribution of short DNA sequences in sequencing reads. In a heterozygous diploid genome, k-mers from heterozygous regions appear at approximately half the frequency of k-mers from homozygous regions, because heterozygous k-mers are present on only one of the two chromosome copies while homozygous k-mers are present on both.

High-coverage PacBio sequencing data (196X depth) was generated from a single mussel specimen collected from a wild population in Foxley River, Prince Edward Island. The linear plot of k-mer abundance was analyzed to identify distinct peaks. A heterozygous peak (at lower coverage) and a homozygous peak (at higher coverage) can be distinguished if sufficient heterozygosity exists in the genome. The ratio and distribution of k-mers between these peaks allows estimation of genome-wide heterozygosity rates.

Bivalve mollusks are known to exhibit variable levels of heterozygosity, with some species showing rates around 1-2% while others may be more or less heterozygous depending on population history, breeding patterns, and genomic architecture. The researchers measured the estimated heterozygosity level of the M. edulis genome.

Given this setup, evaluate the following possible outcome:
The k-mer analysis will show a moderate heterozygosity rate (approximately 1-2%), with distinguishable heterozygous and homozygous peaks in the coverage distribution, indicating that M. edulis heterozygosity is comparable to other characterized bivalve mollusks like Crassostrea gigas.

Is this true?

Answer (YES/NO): NO